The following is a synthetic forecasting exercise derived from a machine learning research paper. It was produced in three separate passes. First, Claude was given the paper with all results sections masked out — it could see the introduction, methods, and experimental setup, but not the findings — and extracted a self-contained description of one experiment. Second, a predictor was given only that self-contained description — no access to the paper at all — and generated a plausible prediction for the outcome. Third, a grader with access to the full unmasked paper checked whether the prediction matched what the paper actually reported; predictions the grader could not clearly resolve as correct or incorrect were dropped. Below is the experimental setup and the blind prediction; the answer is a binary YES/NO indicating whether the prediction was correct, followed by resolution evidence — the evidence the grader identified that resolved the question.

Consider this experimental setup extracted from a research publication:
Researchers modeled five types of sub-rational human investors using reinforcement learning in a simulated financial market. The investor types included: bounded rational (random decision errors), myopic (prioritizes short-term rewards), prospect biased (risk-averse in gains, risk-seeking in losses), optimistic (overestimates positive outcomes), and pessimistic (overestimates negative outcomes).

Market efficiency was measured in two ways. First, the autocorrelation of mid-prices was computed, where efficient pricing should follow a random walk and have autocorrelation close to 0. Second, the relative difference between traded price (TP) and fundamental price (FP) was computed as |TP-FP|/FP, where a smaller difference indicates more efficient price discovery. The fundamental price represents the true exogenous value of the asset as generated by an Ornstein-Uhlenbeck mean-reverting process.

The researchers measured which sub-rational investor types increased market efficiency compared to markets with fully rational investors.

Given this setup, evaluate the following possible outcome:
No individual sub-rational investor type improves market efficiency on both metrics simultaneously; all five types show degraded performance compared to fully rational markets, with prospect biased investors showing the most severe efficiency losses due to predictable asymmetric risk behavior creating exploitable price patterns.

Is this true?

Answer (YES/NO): NO